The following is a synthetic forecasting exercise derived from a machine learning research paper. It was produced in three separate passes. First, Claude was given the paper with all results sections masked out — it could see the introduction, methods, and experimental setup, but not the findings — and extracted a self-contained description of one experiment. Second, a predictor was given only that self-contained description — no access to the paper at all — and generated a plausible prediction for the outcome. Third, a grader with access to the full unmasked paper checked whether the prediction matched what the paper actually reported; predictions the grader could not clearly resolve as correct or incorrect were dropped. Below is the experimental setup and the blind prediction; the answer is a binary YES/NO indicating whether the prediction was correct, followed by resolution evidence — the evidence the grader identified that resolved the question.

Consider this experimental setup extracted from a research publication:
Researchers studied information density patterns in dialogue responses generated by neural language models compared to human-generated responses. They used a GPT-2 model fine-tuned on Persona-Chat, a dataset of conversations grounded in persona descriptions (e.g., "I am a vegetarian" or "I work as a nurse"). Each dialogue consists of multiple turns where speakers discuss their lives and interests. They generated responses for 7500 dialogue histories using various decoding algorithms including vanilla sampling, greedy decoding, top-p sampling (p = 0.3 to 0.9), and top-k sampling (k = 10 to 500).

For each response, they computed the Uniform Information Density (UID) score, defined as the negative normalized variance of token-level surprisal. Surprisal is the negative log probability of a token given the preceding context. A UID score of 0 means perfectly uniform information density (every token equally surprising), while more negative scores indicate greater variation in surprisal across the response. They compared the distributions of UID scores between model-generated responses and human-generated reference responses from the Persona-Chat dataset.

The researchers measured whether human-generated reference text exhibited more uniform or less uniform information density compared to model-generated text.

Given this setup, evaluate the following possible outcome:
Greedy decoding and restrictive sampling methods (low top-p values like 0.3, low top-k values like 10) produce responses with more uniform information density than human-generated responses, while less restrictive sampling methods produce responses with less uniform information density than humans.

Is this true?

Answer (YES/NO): NO